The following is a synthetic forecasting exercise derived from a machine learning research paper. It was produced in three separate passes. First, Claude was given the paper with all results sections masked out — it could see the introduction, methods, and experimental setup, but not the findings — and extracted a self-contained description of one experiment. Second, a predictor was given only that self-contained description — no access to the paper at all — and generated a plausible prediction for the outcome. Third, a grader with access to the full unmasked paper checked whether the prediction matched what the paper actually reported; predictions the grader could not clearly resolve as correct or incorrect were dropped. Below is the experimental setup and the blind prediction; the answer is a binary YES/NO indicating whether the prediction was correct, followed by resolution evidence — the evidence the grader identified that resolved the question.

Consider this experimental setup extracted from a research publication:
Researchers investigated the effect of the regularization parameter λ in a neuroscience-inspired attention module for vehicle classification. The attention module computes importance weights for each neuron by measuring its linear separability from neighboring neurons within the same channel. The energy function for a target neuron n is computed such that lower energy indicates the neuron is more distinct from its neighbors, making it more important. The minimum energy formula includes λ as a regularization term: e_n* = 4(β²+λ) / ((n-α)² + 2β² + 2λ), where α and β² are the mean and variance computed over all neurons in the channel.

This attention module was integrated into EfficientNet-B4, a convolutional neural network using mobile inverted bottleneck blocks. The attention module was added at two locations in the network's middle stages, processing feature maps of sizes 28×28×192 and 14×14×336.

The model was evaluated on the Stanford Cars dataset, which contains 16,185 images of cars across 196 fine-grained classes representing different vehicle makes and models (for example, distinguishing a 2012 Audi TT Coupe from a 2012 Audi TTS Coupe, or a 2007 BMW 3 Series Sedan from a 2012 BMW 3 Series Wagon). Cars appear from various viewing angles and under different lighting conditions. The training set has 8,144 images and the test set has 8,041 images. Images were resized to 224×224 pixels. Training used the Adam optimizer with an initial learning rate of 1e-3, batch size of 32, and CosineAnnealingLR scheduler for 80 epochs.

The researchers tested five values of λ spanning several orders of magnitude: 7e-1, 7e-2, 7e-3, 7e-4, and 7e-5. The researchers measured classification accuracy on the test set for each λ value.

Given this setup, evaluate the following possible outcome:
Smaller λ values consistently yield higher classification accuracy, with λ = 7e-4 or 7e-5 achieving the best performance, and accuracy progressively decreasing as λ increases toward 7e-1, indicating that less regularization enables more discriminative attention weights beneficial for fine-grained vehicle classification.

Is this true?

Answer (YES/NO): NO